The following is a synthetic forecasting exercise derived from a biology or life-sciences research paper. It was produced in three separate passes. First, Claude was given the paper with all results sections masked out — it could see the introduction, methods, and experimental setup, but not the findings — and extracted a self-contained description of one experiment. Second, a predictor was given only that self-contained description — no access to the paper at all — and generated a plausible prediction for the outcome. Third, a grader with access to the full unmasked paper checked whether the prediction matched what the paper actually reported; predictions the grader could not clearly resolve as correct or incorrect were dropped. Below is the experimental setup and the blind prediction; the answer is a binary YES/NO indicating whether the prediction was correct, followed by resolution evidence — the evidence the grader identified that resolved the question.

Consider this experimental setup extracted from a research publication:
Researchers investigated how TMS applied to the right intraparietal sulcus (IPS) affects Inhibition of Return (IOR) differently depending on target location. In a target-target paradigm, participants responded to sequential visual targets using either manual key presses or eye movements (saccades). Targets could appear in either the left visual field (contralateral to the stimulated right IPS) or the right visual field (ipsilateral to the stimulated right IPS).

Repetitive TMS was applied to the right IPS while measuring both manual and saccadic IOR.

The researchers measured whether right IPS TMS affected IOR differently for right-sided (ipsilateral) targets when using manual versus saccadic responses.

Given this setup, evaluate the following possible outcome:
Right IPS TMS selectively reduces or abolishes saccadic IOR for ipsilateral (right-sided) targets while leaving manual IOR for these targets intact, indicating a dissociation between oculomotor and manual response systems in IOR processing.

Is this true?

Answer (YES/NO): NO